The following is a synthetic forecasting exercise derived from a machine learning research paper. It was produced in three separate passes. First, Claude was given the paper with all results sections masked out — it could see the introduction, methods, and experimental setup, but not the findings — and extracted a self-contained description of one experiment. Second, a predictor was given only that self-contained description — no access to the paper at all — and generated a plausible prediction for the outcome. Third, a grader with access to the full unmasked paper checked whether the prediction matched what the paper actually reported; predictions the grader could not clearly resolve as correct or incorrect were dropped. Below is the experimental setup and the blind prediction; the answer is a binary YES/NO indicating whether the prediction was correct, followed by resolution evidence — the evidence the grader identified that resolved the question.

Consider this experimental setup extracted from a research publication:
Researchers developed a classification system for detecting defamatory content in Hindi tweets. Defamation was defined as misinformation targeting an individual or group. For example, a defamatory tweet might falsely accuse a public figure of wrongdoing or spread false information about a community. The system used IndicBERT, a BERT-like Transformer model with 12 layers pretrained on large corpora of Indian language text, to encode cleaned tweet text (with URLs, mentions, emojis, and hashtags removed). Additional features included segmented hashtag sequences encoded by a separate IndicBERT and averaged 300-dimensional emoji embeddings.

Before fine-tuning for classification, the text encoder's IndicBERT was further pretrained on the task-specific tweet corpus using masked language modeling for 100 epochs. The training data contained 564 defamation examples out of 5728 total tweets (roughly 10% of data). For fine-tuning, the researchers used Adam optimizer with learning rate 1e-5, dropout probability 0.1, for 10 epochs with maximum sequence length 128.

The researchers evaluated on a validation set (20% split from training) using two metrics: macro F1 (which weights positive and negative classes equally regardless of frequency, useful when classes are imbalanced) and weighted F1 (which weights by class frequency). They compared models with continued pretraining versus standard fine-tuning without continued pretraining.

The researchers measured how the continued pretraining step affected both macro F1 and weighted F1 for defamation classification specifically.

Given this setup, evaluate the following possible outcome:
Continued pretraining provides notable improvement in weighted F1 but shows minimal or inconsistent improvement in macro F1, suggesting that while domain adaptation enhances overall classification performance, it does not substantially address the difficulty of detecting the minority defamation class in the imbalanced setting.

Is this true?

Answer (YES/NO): NO